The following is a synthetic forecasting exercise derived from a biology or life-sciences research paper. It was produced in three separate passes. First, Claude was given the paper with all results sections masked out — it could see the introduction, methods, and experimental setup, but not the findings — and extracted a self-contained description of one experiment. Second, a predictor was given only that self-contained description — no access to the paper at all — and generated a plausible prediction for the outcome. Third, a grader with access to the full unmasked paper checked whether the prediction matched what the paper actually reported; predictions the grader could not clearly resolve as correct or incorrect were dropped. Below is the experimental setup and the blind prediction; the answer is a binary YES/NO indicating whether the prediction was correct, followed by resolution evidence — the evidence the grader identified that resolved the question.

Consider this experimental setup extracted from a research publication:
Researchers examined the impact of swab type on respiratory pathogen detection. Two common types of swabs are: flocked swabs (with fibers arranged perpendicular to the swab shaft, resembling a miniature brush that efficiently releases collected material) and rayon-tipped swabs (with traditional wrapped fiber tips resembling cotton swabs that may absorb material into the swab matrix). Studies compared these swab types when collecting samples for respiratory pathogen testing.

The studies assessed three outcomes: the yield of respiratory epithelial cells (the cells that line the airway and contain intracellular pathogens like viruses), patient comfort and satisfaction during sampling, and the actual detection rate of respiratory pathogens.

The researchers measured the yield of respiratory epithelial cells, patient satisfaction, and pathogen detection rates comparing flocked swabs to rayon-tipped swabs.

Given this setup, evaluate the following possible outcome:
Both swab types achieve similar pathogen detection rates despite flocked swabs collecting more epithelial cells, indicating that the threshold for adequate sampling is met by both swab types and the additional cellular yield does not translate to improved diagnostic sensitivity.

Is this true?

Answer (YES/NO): YES